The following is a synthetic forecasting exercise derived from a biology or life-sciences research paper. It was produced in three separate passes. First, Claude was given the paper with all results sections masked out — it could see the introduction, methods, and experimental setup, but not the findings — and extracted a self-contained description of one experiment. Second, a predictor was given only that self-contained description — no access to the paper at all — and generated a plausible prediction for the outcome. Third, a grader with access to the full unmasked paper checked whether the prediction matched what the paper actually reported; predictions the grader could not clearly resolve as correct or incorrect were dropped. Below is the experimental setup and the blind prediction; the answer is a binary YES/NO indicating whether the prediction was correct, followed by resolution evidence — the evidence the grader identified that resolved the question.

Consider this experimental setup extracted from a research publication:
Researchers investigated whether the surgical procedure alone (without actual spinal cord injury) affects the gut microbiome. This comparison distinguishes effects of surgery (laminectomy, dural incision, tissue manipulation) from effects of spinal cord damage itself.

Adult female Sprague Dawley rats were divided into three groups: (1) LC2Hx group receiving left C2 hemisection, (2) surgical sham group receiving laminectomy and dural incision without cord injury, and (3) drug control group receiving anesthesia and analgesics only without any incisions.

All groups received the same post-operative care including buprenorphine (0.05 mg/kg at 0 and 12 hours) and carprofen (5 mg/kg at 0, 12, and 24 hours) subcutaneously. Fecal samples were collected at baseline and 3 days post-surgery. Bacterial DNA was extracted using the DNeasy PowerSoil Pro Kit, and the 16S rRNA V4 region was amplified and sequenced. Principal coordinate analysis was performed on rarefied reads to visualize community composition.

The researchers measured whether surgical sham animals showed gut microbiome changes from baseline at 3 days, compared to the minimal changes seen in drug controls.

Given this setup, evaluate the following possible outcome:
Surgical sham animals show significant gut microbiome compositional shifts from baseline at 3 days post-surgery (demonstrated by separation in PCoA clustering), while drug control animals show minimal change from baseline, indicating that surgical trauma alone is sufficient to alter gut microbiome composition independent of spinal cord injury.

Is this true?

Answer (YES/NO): NO